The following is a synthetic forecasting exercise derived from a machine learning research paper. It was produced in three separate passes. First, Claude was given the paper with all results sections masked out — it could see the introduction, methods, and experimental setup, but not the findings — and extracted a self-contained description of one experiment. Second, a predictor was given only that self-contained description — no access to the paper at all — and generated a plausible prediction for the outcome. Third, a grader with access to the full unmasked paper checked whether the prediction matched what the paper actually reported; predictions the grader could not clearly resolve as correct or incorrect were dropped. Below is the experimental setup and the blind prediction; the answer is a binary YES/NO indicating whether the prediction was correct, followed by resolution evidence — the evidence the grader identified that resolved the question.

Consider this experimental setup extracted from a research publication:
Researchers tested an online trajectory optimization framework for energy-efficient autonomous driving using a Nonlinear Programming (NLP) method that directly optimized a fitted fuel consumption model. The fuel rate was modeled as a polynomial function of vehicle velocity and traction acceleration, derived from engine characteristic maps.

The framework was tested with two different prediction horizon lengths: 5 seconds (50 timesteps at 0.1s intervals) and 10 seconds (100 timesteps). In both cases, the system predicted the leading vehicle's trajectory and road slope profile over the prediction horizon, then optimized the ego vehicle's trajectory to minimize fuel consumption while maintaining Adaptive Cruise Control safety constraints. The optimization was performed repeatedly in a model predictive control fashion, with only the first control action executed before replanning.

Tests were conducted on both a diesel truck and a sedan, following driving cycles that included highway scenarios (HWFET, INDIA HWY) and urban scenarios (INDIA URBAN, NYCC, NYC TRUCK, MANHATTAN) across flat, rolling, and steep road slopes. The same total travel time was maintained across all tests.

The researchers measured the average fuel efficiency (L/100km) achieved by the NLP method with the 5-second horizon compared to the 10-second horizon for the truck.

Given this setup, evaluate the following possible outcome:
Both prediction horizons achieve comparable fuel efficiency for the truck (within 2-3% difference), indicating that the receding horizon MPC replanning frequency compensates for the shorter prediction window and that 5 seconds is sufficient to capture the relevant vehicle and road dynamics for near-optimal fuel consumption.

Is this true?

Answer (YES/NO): NO